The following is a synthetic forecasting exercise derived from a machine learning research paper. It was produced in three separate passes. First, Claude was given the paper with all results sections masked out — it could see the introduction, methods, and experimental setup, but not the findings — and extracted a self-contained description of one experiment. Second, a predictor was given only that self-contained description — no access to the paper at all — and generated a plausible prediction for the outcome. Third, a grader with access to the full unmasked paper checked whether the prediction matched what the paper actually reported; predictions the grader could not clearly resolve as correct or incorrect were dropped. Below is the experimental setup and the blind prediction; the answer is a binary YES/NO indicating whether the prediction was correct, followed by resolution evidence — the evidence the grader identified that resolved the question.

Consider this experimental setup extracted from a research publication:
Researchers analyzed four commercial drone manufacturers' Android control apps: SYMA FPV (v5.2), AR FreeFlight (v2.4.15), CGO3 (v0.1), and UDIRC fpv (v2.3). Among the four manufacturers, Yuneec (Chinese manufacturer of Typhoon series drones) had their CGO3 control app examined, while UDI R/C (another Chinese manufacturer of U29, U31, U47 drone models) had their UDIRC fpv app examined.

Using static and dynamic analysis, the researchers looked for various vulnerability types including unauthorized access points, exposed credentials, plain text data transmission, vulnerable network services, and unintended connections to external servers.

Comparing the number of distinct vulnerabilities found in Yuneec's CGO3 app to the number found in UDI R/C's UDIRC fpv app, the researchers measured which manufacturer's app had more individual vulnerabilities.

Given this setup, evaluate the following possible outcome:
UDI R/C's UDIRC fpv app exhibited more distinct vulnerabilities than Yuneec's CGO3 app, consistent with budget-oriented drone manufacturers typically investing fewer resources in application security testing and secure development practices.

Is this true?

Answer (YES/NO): NO